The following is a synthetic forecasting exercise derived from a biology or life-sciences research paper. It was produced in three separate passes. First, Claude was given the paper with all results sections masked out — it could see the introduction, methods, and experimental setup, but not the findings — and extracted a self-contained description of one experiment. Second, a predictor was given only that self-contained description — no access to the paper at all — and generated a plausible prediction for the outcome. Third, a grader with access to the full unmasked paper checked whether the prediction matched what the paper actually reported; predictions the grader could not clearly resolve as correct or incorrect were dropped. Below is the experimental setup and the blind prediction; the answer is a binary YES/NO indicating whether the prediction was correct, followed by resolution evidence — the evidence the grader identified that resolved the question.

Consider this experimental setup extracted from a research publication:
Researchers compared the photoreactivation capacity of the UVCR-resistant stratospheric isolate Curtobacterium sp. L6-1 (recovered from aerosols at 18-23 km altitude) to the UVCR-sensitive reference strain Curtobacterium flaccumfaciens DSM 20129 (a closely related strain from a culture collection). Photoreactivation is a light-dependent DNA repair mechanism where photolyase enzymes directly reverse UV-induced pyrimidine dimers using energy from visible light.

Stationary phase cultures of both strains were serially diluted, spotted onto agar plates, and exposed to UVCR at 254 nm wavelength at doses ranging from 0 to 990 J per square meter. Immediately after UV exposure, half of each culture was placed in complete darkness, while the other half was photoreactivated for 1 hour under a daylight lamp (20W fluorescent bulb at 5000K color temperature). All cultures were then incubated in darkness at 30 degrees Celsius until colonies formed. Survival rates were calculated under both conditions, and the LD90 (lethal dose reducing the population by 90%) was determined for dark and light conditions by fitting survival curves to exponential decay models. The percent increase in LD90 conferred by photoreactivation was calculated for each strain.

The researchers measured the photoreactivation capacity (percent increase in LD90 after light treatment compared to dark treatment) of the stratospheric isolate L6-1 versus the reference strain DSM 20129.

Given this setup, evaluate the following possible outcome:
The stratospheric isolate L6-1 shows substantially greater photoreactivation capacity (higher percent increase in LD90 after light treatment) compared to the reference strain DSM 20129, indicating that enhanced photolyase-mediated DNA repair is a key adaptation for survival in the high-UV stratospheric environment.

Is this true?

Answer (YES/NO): YES